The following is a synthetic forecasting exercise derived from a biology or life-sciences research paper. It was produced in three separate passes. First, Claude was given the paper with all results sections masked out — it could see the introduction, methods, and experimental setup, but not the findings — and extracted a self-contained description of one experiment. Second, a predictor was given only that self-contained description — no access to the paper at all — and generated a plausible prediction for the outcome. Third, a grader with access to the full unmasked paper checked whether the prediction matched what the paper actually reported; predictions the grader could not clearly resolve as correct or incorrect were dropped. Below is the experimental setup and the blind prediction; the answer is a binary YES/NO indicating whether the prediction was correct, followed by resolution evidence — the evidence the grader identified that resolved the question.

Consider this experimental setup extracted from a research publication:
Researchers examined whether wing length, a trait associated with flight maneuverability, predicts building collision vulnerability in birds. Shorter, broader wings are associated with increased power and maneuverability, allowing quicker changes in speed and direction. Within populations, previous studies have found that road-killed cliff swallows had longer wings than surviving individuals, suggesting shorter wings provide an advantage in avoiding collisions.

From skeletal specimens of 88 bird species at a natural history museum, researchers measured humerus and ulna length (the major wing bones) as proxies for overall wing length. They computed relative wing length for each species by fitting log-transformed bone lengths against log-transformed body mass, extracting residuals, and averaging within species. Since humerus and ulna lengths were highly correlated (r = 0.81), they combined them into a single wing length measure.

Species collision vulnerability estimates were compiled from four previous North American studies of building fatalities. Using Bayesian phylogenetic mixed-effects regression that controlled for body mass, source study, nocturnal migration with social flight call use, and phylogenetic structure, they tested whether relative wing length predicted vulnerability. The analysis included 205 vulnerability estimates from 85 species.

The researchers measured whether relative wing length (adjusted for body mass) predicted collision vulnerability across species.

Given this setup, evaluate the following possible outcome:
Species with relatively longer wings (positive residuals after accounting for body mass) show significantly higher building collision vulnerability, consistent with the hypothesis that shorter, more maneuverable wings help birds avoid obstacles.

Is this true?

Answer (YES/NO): NO